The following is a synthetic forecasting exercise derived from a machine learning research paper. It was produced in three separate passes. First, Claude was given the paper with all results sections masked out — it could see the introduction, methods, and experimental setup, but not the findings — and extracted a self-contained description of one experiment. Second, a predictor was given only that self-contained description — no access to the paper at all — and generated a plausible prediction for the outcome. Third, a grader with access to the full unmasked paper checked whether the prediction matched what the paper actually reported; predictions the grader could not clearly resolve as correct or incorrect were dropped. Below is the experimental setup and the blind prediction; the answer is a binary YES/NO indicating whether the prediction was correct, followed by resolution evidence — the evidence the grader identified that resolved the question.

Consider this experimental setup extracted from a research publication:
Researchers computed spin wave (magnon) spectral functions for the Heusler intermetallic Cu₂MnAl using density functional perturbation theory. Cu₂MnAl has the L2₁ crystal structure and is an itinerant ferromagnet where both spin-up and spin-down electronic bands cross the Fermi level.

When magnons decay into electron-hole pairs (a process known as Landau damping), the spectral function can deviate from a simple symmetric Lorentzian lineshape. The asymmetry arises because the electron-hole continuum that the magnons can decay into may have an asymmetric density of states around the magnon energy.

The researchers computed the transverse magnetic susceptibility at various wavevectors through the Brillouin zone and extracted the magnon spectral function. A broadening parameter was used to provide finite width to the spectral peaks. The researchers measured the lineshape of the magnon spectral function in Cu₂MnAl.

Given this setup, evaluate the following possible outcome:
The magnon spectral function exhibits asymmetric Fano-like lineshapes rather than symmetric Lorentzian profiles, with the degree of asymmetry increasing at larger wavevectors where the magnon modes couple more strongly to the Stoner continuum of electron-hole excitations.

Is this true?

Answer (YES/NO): YES